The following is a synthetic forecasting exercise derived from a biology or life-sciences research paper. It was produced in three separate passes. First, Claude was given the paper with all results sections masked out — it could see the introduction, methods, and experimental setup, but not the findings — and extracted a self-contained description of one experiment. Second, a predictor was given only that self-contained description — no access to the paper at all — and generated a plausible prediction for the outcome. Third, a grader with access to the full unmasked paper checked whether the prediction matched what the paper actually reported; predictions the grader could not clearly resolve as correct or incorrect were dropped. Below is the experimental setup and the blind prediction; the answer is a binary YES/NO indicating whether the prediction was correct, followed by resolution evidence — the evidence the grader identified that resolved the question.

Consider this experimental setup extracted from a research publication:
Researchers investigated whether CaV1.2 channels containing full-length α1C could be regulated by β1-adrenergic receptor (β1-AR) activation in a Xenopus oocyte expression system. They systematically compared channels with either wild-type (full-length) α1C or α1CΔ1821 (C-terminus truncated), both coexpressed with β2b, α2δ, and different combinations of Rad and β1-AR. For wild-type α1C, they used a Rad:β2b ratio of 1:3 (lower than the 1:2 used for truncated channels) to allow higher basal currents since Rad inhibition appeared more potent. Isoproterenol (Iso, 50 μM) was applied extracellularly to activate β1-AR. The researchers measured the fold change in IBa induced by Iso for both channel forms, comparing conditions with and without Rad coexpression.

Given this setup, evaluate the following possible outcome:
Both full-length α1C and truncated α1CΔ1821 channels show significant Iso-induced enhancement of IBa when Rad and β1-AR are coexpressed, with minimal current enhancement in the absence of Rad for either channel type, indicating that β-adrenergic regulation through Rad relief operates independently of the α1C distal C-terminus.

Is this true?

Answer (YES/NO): NO